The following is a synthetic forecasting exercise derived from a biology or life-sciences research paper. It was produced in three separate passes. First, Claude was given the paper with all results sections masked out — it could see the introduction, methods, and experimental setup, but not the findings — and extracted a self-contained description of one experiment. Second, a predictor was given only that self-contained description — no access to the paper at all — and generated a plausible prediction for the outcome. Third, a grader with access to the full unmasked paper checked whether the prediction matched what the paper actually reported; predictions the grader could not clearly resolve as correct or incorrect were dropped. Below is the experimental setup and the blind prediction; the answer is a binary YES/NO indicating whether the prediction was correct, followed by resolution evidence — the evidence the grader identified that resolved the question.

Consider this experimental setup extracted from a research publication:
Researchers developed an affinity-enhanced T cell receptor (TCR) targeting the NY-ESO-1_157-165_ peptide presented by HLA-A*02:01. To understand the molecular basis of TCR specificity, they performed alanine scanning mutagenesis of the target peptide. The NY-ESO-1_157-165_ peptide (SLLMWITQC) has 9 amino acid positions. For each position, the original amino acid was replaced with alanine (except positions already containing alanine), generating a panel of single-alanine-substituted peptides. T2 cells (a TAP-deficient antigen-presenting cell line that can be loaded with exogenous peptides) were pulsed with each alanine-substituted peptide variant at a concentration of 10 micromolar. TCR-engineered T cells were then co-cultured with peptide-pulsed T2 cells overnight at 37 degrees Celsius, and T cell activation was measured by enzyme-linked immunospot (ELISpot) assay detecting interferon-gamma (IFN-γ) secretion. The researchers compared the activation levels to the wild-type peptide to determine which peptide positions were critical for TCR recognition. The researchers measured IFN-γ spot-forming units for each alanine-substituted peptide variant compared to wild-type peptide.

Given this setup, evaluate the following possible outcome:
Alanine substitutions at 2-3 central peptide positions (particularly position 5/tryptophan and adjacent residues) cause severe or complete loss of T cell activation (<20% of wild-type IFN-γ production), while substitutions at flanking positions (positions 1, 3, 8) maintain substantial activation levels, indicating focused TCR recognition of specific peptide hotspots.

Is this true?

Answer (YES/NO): NO